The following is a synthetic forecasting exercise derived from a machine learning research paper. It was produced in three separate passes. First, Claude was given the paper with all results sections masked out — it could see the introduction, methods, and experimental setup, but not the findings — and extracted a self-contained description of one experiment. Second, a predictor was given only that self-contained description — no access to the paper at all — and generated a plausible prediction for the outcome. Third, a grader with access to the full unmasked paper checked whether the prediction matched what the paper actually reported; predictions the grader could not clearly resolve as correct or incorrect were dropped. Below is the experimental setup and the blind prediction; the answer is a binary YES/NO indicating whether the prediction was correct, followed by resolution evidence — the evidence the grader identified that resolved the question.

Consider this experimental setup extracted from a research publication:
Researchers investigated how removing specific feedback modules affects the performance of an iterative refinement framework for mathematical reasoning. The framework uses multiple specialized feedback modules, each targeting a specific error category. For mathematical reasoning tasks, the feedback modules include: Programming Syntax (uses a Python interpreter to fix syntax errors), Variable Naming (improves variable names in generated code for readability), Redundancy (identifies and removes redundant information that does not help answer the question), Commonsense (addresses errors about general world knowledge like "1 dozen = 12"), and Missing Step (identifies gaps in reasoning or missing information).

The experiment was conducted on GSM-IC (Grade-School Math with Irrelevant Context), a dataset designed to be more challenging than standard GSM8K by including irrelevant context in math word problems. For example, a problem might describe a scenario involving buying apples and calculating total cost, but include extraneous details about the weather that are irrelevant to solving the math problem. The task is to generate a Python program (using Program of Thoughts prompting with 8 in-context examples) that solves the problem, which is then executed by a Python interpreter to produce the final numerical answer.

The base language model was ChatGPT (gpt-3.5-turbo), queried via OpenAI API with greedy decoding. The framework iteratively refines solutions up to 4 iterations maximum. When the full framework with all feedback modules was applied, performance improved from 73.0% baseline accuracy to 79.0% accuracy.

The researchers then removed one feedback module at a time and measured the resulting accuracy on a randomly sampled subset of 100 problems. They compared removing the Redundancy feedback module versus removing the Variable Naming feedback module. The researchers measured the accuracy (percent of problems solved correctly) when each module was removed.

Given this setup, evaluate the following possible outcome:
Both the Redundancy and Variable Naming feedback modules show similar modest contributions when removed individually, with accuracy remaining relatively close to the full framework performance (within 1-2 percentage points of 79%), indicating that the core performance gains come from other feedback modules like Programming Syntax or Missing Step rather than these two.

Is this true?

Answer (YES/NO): NO